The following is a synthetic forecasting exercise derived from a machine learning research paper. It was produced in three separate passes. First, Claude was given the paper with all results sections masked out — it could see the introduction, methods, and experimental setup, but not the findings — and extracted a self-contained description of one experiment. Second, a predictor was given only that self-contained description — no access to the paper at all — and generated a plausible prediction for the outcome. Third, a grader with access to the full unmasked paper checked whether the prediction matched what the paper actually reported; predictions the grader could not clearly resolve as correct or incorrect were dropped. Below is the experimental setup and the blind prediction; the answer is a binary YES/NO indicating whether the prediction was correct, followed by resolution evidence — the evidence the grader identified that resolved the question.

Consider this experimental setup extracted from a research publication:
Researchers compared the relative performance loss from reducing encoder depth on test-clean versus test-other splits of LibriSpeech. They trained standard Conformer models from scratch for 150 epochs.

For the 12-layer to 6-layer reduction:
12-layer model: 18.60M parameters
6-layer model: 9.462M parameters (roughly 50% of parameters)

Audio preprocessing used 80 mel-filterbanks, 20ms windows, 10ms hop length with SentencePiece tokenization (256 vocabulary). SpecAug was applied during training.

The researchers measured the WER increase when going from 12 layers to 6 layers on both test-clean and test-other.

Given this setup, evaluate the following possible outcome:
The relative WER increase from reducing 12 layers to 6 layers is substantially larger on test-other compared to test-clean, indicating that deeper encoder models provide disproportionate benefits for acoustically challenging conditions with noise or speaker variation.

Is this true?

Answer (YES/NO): NO